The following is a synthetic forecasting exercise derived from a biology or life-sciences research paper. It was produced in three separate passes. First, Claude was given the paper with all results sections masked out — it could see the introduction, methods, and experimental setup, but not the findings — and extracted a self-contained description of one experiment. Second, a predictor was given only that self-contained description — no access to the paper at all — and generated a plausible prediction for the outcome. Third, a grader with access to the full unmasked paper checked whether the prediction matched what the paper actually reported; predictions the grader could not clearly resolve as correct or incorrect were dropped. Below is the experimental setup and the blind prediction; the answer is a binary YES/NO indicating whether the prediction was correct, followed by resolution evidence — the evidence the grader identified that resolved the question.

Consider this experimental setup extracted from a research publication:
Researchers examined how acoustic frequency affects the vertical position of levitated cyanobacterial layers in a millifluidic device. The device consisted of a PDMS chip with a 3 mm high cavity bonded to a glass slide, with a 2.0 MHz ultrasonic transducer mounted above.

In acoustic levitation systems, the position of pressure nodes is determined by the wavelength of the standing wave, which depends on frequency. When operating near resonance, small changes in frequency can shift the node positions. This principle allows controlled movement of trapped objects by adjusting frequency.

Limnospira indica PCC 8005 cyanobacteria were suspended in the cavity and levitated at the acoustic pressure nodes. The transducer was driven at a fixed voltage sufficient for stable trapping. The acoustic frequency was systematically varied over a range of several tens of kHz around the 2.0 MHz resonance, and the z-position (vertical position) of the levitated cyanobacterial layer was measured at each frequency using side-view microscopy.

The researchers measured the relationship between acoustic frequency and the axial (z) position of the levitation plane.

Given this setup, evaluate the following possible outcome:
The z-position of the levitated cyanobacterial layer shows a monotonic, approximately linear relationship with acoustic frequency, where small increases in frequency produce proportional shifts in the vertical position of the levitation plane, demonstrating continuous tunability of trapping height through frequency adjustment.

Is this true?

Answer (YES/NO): YES